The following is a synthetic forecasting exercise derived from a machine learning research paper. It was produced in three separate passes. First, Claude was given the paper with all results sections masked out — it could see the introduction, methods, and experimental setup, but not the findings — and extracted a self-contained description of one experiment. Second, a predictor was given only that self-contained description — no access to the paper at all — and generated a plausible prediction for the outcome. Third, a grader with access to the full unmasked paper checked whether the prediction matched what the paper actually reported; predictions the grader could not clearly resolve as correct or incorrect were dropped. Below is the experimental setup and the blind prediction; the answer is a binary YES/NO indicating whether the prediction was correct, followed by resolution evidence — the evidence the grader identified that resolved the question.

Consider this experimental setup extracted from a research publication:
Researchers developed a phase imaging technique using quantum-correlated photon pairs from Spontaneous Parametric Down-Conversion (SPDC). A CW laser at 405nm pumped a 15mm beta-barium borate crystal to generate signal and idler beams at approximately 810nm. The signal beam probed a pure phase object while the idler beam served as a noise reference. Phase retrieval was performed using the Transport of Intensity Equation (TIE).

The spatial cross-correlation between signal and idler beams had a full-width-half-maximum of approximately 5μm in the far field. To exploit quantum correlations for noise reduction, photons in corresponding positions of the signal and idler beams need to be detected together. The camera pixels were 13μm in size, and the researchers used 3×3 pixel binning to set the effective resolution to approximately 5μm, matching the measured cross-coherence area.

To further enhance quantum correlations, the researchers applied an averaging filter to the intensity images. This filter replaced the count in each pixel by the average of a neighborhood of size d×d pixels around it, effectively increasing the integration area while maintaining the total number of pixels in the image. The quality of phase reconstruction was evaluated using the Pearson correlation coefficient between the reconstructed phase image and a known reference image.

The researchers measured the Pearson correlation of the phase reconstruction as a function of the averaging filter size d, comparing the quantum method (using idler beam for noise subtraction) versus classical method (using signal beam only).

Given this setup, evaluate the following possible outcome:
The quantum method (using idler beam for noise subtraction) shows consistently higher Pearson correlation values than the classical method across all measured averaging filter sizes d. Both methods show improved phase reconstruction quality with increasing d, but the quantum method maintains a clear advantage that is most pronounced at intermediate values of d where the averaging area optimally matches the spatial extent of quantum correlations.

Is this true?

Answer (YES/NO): NO